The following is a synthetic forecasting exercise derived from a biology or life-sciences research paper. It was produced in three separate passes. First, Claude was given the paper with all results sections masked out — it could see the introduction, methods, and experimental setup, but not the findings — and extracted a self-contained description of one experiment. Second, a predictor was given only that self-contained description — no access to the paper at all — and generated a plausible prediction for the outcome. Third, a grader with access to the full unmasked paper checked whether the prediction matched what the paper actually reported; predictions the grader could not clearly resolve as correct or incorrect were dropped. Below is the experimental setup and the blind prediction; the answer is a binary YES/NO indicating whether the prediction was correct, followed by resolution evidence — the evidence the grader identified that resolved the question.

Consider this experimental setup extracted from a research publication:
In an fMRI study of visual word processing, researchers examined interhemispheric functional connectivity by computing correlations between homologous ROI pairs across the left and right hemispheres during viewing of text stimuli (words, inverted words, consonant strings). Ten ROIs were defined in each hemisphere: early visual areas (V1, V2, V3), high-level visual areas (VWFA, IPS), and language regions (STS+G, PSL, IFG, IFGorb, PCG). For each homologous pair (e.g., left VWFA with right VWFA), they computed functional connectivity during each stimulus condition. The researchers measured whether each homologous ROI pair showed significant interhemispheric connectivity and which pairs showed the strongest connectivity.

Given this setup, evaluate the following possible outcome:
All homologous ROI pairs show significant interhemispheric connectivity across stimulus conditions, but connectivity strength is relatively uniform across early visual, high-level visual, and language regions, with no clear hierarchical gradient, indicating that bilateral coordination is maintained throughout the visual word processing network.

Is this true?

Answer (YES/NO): NO